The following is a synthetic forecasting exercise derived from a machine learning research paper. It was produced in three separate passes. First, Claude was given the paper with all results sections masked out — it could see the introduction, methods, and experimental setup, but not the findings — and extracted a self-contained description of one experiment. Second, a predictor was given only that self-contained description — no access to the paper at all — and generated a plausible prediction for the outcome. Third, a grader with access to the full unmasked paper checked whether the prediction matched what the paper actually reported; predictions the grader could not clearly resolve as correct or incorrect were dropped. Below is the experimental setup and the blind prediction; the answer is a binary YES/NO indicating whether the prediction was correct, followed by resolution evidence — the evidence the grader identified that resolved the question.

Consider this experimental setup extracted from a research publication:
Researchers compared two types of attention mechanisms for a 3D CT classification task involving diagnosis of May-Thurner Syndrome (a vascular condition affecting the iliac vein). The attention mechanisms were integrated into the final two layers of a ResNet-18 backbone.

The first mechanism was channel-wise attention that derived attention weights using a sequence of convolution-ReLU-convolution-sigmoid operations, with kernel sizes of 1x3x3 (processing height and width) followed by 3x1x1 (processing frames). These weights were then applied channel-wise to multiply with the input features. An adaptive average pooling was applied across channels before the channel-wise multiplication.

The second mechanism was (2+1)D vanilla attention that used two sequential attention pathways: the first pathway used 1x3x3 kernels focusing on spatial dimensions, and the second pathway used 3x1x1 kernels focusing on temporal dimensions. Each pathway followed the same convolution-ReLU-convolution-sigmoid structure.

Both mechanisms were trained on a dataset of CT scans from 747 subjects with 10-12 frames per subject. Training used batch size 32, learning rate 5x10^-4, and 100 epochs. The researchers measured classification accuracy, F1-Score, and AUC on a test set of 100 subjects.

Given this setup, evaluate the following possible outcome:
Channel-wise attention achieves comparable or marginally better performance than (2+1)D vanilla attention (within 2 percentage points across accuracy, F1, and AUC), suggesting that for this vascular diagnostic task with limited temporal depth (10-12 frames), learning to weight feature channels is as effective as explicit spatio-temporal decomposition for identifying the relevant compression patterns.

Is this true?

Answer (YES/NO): NO